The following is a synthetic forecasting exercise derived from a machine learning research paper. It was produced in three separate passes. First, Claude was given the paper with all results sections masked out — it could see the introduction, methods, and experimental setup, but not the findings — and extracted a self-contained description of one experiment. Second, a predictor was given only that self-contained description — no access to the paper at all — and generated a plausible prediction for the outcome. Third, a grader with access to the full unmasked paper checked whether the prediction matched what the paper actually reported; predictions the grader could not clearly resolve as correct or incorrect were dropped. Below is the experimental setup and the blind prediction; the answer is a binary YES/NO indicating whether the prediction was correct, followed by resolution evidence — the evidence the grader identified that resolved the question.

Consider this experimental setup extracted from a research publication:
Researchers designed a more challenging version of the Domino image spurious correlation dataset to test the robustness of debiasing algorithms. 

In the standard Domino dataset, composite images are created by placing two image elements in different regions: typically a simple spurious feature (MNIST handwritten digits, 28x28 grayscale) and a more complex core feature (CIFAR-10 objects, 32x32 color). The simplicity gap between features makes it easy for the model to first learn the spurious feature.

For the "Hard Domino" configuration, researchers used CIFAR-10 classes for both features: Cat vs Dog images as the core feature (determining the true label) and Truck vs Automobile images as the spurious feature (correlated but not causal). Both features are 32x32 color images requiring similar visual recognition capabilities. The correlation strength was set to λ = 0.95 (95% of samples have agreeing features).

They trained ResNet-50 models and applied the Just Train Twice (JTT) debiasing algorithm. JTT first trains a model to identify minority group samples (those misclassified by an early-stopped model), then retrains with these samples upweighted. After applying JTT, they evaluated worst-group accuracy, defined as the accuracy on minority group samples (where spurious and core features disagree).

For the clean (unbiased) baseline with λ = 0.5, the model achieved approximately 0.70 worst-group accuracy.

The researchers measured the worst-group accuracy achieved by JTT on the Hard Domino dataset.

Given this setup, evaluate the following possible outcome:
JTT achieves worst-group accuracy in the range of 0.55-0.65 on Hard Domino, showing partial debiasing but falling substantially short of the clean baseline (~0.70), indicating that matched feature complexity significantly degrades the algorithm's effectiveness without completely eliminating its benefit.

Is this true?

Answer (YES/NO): NO